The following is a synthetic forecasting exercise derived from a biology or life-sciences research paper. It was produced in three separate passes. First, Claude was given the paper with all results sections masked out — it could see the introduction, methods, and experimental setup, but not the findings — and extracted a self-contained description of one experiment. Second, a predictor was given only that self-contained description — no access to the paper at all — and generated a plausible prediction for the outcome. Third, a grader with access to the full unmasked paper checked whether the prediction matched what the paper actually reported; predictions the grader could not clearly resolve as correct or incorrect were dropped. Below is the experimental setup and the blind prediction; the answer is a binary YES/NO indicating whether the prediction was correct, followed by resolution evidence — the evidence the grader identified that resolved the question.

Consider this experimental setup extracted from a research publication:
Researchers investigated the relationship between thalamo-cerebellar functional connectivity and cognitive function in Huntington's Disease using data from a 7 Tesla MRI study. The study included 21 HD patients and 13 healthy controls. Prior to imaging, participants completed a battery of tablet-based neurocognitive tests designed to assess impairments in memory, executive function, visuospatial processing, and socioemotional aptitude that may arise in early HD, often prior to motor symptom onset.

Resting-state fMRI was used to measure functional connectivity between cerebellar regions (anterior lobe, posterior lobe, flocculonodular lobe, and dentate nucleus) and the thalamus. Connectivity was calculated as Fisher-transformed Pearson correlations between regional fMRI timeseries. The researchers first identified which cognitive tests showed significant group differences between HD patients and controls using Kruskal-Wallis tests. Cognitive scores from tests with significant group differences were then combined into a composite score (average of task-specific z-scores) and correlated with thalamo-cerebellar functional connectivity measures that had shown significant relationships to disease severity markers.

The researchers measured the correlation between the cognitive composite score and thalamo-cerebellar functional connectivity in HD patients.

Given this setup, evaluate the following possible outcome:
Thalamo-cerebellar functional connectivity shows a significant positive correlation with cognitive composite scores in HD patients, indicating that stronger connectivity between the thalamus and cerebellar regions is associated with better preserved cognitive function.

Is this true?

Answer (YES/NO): NO